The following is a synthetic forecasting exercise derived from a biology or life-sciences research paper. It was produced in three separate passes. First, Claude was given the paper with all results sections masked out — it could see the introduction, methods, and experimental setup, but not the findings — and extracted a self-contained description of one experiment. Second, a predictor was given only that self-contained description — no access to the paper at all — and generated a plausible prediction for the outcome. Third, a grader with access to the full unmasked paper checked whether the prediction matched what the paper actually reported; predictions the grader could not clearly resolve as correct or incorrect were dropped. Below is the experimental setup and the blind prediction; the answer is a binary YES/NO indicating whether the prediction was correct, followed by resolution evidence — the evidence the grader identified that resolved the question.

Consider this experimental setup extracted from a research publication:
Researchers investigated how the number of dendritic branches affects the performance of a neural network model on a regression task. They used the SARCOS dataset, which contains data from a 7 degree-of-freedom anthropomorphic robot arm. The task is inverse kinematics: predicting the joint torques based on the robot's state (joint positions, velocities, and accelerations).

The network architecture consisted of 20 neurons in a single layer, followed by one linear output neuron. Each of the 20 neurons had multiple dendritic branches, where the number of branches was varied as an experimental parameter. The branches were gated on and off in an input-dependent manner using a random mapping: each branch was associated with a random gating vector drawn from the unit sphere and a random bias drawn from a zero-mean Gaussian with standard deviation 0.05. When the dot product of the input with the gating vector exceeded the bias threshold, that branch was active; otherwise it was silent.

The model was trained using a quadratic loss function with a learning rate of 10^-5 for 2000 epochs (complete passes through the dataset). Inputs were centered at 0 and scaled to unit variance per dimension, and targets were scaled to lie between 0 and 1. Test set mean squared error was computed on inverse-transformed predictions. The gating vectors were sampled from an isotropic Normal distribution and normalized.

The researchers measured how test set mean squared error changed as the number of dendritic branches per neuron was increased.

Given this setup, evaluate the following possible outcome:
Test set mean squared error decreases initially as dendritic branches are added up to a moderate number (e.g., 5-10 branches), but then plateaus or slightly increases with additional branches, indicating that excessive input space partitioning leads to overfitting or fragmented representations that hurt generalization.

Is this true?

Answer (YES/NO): NO